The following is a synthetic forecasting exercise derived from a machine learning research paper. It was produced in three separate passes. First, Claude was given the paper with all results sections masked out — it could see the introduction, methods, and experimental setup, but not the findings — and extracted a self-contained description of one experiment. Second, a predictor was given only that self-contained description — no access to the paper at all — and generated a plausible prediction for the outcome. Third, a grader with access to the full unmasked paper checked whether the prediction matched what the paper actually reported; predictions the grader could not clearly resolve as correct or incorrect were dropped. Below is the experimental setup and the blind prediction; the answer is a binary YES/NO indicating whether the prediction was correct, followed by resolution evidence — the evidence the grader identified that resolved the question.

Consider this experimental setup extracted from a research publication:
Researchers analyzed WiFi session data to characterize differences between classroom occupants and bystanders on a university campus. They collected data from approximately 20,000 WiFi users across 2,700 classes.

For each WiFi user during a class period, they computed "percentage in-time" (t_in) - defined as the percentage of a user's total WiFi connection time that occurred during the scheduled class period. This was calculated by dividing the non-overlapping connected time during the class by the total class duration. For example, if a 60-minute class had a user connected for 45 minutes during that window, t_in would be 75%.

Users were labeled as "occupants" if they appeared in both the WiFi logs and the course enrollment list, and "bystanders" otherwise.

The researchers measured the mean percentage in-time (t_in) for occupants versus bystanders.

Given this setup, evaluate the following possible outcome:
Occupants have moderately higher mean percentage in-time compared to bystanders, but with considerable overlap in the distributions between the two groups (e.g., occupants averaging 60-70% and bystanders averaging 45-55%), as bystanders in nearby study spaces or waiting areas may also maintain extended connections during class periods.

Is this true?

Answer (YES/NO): NO